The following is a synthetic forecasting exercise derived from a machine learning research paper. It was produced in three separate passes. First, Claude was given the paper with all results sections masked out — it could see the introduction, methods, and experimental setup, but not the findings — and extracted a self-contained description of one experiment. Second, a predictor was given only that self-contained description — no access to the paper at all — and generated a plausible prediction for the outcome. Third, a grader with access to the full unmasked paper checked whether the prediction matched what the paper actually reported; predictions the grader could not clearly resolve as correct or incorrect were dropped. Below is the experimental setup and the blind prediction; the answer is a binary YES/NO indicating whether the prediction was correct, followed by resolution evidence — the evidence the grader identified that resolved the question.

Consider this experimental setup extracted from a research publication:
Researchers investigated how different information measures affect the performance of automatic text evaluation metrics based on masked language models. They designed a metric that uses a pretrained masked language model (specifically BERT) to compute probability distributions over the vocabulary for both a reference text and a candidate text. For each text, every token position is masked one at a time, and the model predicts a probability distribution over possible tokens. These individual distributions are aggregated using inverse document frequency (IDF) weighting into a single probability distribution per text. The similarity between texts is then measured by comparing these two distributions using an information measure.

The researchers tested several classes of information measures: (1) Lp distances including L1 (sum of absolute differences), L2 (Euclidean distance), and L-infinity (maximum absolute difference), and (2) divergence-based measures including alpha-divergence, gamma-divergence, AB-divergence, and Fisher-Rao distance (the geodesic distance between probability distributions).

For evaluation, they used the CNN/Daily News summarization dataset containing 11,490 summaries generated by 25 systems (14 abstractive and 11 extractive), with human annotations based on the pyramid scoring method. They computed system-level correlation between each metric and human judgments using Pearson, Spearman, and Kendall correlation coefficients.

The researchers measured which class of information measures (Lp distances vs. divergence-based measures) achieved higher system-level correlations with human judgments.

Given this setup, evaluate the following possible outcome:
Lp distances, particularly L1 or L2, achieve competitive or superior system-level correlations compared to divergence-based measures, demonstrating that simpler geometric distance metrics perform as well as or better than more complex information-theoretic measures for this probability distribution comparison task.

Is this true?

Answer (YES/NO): NO